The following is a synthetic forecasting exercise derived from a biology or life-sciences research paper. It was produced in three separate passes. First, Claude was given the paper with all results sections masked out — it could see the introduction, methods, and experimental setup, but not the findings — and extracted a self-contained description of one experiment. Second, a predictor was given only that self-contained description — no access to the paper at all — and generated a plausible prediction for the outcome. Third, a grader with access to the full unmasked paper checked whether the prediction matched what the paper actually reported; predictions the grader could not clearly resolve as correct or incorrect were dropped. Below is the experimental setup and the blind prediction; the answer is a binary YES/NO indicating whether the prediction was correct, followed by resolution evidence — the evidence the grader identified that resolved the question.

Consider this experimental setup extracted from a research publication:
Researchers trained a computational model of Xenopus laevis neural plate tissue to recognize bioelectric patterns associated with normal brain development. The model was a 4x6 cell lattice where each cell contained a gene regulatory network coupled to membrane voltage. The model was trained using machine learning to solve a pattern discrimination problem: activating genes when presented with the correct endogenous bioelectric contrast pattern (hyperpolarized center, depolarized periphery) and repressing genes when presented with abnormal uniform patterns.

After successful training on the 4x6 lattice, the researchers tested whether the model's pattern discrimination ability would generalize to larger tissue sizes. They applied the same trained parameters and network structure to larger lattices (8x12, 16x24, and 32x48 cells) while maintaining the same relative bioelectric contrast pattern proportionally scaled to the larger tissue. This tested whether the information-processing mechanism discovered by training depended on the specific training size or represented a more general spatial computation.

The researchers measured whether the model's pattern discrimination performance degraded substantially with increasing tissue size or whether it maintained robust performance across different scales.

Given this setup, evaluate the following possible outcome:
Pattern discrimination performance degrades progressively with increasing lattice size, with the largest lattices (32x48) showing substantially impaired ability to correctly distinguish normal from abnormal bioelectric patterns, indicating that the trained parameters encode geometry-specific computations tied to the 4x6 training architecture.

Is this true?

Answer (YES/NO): NO